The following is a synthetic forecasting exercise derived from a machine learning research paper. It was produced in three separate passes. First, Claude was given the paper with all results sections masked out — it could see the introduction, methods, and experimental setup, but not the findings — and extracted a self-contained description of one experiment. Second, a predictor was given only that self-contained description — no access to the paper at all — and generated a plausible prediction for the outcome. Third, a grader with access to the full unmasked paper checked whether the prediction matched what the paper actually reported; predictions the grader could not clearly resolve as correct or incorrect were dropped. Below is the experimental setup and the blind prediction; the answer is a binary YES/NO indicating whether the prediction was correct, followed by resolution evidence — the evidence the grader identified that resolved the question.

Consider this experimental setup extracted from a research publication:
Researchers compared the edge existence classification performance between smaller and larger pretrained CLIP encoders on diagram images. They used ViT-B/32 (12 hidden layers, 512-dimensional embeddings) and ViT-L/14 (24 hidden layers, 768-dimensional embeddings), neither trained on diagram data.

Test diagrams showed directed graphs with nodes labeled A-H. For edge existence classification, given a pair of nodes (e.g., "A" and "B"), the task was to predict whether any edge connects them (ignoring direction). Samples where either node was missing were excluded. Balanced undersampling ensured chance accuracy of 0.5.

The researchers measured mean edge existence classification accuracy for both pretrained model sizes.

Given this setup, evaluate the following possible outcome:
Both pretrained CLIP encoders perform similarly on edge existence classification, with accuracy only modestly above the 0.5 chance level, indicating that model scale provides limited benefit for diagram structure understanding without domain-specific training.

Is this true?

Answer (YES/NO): NO